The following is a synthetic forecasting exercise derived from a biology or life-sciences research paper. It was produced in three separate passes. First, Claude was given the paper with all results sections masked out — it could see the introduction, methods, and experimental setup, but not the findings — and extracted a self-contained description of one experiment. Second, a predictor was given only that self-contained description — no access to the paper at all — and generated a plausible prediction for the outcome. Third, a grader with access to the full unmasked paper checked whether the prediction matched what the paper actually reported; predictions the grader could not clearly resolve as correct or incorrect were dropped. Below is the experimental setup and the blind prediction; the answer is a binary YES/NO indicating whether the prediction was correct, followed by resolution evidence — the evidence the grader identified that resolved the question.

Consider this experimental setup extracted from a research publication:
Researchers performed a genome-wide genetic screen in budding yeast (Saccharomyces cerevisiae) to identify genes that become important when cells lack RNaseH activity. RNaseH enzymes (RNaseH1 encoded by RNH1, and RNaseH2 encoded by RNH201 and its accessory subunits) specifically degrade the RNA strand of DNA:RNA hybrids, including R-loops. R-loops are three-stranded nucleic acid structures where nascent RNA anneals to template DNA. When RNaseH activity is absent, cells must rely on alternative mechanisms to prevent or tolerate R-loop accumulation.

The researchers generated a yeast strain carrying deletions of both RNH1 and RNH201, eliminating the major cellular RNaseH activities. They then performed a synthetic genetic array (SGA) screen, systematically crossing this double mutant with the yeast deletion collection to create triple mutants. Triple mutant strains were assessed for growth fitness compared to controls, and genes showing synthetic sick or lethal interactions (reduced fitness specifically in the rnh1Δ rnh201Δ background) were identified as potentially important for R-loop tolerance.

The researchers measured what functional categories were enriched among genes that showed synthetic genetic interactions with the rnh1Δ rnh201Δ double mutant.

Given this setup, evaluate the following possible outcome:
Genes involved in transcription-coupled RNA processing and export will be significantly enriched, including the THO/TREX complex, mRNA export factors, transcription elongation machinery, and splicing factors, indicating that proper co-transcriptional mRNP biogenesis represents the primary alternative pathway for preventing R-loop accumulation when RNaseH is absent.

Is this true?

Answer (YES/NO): NO